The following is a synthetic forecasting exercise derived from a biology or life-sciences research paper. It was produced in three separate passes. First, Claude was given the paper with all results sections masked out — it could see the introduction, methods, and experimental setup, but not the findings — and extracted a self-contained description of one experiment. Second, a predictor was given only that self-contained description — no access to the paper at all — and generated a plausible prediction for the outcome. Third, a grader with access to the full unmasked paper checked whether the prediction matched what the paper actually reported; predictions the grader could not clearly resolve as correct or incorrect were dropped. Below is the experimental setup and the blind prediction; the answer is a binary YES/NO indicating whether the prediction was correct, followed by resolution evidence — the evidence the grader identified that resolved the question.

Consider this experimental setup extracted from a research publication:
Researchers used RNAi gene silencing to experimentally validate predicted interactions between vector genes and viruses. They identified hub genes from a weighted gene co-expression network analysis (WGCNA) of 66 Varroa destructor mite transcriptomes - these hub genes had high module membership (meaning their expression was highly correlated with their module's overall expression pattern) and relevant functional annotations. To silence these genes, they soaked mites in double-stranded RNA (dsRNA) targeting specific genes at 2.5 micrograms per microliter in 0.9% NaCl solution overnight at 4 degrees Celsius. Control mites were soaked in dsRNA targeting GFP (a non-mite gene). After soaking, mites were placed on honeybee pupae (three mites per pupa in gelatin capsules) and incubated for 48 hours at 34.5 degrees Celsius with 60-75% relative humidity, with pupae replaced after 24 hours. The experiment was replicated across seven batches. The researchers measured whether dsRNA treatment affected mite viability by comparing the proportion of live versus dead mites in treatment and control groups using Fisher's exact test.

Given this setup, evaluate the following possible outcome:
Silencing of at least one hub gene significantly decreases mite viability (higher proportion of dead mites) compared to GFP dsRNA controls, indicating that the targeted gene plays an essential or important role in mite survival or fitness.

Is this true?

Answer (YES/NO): NO